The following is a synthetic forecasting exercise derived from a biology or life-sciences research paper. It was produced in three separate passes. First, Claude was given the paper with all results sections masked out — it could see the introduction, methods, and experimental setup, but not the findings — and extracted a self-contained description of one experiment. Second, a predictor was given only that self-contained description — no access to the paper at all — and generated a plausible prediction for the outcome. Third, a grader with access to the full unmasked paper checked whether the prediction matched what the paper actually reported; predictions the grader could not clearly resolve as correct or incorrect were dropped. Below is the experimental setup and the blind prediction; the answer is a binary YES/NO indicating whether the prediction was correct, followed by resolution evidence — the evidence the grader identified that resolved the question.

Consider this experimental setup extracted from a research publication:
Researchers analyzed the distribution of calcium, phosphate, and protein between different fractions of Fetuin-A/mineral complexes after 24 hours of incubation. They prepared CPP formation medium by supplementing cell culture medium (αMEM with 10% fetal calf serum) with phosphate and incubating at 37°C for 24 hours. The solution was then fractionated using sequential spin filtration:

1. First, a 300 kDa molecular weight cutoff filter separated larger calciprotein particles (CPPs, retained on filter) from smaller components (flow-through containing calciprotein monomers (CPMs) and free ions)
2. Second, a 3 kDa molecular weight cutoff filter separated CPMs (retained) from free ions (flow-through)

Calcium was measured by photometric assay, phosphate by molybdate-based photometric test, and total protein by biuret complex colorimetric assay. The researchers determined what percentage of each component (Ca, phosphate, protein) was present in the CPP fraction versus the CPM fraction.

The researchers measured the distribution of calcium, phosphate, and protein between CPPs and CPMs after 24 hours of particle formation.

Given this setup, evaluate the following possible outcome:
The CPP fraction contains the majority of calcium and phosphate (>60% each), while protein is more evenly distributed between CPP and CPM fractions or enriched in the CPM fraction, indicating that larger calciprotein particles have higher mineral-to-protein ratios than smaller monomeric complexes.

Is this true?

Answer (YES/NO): NO